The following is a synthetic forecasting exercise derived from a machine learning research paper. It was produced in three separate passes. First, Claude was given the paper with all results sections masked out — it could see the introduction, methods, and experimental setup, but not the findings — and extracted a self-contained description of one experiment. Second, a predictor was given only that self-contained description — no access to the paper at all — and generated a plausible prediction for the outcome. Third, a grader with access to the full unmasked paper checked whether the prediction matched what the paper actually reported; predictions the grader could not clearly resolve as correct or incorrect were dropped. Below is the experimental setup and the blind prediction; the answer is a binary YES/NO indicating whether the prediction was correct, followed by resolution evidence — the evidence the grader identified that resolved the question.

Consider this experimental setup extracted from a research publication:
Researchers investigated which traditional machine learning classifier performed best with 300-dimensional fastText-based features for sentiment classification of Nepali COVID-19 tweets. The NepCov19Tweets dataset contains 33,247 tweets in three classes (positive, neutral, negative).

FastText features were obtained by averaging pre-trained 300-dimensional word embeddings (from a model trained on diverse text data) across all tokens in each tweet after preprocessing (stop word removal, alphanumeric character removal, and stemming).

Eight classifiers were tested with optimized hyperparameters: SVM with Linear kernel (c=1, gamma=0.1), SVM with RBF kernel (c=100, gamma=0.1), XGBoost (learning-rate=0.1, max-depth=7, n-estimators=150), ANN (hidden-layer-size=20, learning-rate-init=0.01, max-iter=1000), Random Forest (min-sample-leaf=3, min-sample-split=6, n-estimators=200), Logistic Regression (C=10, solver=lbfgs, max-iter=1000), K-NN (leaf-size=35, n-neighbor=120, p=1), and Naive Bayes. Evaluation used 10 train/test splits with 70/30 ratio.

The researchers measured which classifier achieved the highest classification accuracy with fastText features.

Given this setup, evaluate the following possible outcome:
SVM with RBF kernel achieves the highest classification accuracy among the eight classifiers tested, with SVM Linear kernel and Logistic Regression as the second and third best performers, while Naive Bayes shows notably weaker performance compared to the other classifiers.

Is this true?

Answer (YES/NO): NO